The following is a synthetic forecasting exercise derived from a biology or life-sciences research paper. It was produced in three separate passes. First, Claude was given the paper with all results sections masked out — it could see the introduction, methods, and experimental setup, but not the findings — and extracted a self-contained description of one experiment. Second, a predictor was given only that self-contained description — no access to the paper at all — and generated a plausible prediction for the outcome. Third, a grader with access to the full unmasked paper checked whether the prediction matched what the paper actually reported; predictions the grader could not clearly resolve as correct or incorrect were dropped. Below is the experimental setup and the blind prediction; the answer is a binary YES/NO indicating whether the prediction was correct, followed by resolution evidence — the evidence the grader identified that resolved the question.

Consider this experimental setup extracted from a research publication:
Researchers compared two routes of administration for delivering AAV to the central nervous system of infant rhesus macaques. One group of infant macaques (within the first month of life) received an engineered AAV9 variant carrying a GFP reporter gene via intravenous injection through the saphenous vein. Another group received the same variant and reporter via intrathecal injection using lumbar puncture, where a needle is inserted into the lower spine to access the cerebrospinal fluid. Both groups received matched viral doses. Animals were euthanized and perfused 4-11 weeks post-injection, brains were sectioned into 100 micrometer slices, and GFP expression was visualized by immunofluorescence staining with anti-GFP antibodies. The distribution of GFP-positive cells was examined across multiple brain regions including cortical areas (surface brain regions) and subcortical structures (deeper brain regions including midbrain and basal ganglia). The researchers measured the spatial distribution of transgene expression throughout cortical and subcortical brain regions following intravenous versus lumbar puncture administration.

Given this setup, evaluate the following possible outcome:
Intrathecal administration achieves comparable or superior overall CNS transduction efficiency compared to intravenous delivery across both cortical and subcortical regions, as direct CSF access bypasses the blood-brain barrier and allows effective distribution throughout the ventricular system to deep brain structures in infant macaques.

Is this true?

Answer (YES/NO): NO